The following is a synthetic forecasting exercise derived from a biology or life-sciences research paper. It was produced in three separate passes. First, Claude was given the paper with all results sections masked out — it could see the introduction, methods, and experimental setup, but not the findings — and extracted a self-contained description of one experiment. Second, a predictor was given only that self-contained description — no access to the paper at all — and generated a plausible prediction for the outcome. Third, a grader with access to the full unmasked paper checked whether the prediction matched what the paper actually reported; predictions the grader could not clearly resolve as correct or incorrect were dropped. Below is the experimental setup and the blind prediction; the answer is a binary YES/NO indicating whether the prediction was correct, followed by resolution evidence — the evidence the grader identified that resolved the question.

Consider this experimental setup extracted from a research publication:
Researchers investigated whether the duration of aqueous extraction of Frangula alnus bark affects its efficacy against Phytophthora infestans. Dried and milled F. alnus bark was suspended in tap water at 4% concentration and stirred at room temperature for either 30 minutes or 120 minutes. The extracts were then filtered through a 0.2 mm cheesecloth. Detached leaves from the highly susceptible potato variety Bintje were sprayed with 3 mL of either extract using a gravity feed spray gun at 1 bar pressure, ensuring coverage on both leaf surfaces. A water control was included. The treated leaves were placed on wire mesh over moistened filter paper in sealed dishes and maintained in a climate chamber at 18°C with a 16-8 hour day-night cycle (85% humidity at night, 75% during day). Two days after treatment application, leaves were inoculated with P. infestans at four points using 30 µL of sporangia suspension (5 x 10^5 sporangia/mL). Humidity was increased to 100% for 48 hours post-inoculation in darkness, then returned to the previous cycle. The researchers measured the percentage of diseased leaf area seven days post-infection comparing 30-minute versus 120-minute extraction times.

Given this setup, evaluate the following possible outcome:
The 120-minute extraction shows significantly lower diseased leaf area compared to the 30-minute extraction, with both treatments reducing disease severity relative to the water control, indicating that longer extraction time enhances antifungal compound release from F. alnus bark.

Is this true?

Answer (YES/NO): NO